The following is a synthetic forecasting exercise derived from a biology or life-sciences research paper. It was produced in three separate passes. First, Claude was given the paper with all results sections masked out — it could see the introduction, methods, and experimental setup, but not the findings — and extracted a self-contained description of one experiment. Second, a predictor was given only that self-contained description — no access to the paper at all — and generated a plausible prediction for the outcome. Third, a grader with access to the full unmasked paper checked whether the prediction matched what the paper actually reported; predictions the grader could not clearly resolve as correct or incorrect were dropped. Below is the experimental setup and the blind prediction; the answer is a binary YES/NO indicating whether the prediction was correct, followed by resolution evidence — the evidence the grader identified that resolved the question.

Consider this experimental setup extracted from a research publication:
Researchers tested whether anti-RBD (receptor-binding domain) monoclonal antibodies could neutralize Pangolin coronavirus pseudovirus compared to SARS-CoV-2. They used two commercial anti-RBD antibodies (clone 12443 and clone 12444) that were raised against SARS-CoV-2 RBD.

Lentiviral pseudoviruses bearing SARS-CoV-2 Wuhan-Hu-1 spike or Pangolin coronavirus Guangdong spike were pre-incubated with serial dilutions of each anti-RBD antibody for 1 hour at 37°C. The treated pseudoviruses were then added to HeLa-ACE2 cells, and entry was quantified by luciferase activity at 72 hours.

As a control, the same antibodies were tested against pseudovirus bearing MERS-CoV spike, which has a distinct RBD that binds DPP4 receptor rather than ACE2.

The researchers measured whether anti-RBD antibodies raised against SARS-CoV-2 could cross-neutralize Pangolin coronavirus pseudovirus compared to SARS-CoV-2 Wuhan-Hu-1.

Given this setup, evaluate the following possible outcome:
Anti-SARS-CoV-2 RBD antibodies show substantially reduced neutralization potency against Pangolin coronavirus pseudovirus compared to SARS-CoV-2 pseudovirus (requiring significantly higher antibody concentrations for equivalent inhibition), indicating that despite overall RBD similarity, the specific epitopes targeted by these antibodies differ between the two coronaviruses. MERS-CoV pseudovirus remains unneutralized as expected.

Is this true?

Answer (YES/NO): NO